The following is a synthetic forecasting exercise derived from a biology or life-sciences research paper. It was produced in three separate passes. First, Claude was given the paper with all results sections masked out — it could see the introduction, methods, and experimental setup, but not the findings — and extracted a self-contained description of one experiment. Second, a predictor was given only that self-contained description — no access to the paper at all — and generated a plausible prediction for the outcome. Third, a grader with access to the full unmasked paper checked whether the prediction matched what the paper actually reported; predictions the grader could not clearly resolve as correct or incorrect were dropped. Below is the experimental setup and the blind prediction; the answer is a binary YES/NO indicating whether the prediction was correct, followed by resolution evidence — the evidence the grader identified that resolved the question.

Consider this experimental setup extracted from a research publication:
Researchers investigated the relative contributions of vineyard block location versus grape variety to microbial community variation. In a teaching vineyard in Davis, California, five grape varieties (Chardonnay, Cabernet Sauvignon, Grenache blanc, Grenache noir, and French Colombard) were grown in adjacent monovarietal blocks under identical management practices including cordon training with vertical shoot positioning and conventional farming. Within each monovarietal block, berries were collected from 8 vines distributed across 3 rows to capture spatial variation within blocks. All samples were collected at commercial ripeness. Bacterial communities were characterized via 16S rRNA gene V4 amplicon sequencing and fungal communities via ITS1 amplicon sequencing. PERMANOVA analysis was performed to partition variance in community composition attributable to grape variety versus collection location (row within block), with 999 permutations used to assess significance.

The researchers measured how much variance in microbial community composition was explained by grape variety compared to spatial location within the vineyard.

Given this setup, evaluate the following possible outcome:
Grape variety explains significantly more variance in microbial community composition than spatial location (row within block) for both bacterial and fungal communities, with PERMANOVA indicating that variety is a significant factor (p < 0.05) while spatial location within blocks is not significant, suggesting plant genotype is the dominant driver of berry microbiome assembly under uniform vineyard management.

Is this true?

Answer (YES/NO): NO